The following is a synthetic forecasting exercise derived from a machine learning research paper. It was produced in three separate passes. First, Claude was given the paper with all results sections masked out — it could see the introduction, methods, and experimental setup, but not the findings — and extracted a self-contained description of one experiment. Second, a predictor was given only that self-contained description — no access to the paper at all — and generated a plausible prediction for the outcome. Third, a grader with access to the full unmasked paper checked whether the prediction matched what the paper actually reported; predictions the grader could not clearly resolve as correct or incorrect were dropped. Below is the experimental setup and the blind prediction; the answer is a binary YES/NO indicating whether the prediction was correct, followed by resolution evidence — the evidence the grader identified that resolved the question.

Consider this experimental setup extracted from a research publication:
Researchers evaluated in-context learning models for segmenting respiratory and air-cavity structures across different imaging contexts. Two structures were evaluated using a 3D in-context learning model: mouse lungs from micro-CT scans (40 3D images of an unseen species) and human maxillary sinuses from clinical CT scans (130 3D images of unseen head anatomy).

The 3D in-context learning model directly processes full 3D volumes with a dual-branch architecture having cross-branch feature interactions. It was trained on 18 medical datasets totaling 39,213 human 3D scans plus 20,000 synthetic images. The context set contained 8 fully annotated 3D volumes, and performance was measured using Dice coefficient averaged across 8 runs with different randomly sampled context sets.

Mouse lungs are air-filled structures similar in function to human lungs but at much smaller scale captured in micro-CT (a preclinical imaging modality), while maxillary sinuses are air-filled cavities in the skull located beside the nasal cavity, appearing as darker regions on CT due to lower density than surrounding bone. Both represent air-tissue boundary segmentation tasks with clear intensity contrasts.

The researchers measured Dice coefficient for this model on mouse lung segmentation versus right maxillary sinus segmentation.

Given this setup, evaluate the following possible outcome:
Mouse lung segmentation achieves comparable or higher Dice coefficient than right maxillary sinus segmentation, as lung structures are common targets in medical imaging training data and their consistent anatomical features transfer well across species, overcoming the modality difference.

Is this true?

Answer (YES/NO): YES